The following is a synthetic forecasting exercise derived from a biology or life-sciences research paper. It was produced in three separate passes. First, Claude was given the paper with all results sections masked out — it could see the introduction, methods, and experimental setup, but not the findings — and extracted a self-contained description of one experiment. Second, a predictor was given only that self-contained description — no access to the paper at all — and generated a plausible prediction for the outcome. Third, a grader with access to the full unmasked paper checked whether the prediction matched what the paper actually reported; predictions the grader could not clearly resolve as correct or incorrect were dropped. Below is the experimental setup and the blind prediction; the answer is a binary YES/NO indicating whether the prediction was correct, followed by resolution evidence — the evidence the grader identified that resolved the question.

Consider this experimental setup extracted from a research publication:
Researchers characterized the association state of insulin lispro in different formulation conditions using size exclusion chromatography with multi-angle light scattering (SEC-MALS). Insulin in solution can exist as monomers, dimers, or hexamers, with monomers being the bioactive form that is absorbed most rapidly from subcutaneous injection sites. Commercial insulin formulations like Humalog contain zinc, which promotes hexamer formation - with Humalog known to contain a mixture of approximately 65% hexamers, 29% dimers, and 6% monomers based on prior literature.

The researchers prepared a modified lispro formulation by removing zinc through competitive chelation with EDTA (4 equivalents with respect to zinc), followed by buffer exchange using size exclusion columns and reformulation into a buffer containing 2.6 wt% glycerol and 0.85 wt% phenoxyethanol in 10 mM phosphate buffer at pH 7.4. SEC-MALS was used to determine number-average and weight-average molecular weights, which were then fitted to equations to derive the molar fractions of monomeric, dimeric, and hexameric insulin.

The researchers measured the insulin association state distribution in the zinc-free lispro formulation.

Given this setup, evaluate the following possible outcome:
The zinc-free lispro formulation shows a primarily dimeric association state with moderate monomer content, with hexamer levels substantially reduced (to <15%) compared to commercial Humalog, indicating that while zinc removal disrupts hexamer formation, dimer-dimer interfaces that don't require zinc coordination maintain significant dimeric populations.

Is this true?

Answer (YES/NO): NO